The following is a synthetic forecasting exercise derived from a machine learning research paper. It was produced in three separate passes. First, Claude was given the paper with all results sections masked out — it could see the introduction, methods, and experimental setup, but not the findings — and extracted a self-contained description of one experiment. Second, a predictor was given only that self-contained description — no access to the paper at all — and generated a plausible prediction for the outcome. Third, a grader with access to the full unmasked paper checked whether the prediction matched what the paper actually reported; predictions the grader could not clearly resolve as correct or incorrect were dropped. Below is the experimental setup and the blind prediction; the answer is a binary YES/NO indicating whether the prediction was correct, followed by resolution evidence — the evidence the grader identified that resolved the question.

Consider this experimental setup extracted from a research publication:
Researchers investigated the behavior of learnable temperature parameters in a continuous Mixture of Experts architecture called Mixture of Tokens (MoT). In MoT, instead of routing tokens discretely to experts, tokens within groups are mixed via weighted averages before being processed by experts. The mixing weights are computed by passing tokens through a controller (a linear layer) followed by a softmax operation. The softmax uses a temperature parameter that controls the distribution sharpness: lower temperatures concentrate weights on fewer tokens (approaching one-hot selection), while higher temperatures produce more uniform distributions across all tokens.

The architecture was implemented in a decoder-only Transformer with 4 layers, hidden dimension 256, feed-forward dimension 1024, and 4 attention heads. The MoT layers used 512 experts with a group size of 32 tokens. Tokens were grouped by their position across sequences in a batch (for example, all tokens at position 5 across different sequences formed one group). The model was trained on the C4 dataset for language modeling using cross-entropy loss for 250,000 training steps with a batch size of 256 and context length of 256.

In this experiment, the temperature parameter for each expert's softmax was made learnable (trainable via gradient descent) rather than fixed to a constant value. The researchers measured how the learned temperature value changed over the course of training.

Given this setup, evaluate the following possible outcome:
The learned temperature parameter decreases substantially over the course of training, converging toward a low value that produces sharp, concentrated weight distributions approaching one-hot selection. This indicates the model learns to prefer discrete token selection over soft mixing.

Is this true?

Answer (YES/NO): YES